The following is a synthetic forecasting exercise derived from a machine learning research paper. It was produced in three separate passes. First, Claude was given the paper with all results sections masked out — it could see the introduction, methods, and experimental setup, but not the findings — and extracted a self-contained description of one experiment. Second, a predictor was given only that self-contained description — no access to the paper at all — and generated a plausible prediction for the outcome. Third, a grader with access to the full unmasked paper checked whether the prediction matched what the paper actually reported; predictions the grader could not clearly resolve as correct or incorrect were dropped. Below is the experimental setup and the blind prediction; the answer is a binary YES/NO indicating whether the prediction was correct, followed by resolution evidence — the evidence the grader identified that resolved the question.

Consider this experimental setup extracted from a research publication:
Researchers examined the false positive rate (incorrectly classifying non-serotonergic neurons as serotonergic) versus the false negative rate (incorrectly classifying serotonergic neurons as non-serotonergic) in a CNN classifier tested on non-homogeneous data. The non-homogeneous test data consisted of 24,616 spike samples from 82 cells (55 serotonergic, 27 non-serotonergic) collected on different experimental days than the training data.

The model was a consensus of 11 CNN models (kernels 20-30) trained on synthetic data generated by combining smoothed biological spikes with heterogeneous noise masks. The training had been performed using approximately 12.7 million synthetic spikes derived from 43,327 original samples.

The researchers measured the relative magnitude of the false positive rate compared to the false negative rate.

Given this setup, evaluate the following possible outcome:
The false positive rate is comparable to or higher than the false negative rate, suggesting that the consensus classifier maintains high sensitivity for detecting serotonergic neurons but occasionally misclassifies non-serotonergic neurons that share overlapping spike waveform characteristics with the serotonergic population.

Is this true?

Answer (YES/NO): YES